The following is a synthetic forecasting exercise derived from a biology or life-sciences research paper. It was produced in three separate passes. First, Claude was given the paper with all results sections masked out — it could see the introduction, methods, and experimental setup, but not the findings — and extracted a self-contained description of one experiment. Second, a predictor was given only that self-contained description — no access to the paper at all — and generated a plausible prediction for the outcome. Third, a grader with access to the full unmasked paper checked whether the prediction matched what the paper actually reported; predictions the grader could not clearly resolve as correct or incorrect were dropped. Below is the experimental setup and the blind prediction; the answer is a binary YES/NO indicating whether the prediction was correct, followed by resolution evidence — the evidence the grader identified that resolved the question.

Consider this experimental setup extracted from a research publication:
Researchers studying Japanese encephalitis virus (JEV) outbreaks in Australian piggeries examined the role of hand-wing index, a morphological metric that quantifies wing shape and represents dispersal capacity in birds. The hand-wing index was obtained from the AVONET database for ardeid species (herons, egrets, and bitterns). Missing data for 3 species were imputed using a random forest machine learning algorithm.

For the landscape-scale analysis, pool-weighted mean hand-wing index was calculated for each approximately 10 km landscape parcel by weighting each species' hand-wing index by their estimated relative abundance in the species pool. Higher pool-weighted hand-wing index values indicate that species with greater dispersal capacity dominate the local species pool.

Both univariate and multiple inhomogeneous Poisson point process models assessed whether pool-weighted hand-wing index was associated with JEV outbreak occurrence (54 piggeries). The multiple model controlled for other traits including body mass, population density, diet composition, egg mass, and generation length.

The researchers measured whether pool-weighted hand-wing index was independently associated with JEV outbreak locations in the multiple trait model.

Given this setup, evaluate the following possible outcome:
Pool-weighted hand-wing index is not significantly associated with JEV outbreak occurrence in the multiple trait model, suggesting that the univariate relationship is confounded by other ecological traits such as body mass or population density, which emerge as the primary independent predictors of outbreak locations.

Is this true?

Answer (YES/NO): NO